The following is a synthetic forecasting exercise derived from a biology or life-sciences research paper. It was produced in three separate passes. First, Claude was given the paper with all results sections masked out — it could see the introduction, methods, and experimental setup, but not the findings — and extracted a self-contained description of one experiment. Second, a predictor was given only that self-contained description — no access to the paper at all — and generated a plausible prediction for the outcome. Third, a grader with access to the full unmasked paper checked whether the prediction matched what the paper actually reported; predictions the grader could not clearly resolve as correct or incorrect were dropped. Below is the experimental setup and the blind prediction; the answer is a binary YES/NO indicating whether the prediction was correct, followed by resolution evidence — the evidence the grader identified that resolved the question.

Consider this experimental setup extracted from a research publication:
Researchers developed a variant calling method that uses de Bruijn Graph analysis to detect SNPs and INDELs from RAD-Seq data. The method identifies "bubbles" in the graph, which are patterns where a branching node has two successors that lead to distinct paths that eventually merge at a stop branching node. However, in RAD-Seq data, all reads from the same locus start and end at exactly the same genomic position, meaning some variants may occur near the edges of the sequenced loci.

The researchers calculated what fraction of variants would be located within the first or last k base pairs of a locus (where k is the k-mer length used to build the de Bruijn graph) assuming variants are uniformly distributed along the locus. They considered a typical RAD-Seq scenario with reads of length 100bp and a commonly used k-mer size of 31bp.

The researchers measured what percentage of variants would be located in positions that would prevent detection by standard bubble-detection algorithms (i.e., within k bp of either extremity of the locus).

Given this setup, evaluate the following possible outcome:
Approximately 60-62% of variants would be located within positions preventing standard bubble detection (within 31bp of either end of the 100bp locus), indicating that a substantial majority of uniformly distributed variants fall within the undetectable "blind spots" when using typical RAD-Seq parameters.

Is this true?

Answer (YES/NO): YES